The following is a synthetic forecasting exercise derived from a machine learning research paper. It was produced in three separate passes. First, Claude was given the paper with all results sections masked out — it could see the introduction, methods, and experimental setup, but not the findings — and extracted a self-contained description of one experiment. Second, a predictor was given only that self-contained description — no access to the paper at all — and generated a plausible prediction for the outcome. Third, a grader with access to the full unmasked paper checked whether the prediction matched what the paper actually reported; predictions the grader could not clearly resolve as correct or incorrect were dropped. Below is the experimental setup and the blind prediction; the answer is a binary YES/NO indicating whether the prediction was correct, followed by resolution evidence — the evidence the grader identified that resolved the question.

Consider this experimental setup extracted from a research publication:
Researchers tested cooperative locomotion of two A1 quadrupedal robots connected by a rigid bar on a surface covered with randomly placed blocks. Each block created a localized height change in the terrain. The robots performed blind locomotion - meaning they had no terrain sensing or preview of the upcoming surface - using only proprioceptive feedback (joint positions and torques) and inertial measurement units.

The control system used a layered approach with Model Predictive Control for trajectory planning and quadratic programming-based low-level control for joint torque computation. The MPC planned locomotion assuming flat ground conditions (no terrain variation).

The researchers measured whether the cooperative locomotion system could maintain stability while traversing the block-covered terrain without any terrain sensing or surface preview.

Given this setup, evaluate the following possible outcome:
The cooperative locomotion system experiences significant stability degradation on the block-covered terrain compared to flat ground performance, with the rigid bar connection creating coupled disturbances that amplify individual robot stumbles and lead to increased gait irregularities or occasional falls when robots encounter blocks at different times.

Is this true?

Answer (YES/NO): NO